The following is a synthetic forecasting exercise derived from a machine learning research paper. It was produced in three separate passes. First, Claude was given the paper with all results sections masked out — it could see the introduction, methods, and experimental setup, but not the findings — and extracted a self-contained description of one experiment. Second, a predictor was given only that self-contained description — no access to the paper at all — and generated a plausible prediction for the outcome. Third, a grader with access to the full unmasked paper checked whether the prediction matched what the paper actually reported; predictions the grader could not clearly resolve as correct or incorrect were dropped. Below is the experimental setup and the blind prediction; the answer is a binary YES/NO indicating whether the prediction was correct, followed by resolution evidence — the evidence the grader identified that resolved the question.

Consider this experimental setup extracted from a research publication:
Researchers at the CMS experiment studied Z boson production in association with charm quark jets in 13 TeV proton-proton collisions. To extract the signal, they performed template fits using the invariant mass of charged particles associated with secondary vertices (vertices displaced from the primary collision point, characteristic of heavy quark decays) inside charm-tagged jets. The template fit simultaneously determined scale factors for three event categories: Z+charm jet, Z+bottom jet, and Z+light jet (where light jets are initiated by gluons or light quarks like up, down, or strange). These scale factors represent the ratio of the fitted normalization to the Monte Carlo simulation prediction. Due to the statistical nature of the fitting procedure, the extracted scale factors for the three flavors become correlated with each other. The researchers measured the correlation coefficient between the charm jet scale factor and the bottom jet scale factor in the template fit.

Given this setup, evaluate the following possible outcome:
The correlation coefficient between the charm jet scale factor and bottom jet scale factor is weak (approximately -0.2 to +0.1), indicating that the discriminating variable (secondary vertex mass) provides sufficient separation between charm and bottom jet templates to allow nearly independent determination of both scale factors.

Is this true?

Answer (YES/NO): NO